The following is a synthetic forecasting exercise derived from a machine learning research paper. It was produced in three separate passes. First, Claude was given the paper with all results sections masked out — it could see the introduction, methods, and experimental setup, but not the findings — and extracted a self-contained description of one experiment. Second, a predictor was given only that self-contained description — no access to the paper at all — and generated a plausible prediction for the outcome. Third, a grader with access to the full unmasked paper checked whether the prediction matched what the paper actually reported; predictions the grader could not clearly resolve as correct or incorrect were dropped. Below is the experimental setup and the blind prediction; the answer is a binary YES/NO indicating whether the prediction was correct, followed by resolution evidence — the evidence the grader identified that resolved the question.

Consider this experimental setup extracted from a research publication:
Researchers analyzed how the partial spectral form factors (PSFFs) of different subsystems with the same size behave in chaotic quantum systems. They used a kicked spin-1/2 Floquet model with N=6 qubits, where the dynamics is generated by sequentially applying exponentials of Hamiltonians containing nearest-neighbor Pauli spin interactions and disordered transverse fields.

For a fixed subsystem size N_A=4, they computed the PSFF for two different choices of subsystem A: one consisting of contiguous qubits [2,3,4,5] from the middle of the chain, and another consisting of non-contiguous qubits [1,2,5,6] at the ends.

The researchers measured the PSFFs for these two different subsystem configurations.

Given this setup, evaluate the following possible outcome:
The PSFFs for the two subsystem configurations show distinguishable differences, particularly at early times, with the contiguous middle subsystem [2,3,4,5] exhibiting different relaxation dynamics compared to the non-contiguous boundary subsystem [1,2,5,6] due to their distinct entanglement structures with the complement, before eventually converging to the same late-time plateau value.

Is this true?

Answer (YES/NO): NO